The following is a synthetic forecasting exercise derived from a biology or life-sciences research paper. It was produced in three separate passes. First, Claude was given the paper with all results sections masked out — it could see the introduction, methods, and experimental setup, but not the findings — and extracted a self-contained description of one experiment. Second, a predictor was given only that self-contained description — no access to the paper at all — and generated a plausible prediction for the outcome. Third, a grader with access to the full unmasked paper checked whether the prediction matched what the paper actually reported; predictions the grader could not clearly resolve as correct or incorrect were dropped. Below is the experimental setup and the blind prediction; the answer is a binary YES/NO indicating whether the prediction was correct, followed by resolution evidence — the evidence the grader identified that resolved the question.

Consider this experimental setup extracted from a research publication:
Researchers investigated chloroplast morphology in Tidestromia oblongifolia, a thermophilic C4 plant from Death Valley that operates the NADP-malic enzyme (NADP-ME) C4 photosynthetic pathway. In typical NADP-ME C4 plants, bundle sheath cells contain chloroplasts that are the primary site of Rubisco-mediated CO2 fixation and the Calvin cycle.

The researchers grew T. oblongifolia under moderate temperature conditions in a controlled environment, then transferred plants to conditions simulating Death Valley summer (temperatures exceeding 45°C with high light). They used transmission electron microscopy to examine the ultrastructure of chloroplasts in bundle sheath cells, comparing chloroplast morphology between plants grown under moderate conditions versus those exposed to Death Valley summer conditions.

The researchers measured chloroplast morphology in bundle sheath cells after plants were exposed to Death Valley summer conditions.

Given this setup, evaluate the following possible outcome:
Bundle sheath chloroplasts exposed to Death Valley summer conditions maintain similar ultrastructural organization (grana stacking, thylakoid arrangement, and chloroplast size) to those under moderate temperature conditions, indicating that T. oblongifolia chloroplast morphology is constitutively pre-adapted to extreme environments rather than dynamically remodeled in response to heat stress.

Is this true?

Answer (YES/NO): NO